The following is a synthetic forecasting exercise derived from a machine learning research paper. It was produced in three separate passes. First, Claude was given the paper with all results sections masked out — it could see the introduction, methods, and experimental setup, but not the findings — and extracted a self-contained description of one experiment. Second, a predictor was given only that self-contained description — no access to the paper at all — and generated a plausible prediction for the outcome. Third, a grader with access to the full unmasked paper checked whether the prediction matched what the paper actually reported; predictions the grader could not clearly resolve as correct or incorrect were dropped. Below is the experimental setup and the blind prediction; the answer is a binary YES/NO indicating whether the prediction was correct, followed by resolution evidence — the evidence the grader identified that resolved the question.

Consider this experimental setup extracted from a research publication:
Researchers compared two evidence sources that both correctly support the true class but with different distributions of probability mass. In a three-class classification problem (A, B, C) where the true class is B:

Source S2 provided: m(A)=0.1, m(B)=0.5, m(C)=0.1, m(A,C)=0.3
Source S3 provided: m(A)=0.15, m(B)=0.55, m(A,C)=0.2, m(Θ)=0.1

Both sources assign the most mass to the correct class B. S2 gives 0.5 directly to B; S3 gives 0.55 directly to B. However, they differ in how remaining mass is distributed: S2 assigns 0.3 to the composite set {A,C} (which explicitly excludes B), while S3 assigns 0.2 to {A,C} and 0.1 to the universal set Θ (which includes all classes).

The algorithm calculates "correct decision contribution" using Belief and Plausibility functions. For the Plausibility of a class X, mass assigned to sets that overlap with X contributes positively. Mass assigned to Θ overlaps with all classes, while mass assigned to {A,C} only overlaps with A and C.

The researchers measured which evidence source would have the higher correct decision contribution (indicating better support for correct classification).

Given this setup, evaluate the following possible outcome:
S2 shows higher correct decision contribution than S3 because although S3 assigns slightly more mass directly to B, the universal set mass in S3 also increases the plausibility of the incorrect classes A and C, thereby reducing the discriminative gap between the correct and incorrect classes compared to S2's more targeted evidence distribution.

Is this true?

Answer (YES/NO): NO